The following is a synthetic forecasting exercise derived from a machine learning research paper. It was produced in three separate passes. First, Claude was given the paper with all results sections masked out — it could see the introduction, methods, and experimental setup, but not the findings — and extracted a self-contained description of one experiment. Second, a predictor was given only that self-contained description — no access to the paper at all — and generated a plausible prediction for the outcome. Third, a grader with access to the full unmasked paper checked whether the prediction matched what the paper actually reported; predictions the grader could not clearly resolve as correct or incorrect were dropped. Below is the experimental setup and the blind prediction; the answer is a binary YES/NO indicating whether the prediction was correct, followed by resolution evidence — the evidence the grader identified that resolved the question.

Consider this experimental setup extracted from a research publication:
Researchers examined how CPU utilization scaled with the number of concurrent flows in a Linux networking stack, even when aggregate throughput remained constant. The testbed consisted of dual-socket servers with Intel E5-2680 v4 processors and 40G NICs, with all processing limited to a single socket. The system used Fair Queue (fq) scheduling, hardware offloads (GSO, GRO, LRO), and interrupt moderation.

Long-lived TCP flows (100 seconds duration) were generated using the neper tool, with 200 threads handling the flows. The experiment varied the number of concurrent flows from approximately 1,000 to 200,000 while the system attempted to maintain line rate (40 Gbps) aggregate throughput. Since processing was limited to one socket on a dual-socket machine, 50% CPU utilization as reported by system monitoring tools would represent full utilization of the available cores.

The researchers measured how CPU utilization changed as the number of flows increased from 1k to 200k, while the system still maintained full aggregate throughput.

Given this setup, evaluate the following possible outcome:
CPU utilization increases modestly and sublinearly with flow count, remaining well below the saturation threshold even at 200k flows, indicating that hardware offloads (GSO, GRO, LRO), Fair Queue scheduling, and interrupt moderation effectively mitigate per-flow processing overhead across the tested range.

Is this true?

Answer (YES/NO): NO